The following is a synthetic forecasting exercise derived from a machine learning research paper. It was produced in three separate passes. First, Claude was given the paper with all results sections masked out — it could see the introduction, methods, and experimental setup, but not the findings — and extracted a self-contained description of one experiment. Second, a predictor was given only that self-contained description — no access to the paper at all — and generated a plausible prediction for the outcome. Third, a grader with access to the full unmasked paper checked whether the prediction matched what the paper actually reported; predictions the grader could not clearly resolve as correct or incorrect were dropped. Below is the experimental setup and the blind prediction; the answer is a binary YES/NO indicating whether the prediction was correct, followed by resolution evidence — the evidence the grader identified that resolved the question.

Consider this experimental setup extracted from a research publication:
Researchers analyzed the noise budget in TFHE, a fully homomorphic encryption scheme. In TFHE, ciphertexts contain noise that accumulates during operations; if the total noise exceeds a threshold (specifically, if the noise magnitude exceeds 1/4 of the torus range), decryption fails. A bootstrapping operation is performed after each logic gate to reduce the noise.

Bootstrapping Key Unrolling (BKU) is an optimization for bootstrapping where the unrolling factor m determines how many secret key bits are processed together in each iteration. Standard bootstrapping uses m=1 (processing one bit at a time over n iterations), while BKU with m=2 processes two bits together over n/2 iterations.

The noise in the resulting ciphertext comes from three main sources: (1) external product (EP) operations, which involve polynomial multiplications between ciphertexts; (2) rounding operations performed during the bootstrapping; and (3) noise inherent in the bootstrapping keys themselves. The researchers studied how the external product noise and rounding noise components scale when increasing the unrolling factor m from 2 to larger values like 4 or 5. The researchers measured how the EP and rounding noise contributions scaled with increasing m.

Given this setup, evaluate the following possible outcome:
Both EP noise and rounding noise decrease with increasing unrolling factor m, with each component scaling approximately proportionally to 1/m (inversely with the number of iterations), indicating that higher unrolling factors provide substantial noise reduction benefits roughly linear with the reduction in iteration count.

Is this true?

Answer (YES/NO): YES